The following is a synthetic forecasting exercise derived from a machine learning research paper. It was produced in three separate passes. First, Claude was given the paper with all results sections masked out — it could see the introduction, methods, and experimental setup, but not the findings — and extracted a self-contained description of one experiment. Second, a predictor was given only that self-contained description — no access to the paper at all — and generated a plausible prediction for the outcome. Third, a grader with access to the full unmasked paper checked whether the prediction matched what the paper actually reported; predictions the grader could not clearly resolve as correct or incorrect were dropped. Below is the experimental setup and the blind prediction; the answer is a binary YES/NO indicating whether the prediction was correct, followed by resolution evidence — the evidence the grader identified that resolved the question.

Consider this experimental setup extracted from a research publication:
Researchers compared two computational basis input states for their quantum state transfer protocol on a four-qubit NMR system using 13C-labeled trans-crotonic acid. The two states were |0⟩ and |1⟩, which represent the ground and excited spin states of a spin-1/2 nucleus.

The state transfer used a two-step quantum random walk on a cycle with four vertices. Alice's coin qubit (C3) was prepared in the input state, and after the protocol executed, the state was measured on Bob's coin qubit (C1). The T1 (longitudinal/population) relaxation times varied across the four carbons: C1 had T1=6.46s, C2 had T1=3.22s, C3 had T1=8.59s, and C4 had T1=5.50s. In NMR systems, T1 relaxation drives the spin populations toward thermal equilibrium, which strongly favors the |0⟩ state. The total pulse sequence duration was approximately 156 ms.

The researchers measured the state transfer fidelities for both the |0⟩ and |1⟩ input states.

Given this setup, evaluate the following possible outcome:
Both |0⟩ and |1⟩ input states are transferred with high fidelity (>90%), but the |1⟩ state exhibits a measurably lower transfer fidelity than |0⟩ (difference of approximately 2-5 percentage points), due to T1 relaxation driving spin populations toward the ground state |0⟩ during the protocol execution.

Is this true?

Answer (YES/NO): NO